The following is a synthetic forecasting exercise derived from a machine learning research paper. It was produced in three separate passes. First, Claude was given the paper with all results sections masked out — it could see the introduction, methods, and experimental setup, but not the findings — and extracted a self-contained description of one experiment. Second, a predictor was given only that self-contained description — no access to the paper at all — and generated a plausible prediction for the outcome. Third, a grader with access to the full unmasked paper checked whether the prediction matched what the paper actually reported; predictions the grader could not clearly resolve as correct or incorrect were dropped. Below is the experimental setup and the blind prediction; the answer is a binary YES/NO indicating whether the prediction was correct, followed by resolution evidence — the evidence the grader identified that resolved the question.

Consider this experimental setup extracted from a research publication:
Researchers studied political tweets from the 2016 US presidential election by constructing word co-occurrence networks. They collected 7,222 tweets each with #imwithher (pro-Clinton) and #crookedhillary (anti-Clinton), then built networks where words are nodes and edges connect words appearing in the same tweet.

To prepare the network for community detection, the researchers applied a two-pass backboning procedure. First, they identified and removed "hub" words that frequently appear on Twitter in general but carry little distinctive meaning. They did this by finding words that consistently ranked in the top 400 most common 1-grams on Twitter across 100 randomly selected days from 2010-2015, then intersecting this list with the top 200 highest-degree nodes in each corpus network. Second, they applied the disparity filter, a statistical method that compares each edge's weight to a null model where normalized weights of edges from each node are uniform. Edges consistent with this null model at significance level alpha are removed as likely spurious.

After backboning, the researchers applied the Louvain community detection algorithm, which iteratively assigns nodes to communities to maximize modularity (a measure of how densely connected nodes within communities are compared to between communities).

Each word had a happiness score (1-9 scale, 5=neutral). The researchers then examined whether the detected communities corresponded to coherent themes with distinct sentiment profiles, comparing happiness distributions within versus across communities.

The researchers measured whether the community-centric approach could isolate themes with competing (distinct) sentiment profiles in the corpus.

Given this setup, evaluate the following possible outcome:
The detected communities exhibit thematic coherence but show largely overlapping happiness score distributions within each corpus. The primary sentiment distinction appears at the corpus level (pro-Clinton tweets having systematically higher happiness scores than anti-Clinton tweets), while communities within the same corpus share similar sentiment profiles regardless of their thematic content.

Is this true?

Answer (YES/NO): NO